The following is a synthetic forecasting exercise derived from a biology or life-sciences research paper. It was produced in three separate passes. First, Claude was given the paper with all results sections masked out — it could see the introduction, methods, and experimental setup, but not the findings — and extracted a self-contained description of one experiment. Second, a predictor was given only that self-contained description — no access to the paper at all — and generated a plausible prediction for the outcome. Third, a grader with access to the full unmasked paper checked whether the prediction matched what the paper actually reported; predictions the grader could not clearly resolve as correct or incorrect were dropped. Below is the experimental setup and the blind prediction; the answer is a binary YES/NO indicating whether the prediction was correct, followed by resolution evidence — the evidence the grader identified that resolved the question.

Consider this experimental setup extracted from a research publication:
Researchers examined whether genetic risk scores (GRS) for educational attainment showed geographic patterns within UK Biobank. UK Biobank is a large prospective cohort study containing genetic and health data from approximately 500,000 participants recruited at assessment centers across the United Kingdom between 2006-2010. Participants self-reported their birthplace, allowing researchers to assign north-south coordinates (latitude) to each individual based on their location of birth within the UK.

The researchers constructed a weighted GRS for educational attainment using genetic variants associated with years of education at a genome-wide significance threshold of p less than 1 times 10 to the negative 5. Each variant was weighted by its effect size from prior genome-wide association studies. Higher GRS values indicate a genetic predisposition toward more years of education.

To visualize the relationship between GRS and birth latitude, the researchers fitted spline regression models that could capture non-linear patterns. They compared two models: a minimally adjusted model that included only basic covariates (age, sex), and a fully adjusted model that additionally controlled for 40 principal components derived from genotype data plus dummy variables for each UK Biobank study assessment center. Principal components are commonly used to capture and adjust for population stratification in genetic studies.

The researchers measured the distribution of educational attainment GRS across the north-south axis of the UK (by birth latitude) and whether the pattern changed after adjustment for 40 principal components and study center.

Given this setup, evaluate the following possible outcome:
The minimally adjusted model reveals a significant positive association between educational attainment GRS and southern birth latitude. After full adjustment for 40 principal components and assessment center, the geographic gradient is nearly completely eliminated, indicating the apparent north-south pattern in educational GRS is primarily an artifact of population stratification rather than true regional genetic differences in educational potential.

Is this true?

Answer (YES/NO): NO